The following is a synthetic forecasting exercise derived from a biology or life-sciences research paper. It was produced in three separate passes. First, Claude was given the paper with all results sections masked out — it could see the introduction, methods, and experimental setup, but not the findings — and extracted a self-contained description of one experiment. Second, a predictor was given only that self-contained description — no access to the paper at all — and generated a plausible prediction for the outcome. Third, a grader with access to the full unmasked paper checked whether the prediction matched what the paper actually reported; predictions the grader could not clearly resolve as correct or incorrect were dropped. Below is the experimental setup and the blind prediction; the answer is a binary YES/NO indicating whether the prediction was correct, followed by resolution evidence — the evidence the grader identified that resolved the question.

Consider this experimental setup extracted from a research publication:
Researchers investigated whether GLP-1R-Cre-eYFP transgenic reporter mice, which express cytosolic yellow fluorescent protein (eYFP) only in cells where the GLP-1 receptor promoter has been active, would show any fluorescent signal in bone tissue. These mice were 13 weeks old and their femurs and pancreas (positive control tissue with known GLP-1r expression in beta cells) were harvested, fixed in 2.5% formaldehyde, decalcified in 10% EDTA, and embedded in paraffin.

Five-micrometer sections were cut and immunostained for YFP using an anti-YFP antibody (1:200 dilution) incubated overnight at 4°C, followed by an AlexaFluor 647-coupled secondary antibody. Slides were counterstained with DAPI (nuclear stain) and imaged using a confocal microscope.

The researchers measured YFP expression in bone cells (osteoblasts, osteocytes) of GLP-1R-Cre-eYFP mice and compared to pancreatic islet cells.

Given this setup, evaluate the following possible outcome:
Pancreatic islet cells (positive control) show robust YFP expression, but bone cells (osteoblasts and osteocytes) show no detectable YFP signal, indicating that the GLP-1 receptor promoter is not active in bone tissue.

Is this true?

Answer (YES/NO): YES